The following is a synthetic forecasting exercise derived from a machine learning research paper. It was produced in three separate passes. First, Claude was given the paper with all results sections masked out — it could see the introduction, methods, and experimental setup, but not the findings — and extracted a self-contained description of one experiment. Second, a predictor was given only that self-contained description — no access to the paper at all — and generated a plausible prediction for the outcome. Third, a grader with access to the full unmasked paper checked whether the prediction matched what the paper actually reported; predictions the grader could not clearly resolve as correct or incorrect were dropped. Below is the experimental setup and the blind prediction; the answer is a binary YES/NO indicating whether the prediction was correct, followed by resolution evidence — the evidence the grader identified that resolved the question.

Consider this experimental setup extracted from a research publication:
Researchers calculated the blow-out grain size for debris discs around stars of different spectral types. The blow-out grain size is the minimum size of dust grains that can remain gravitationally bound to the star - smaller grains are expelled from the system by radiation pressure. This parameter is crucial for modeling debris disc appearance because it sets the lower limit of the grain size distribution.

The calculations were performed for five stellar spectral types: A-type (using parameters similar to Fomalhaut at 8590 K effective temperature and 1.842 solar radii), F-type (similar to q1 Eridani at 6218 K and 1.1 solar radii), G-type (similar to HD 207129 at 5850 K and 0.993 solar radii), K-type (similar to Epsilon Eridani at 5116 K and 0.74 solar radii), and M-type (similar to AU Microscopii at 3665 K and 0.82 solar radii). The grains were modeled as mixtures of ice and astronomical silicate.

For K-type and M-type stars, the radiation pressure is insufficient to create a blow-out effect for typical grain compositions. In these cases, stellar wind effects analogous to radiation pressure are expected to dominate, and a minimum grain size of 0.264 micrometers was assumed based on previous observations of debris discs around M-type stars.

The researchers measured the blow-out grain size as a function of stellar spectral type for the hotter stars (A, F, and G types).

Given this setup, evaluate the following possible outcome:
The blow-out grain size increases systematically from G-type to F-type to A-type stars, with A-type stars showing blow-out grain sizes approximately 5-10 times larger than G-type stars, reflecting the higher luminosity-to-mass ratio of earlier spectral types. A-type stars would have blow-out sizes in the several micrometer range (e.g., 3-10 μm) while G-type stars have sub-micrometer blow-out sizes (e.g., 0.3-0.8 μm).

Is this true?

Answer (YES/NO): NO